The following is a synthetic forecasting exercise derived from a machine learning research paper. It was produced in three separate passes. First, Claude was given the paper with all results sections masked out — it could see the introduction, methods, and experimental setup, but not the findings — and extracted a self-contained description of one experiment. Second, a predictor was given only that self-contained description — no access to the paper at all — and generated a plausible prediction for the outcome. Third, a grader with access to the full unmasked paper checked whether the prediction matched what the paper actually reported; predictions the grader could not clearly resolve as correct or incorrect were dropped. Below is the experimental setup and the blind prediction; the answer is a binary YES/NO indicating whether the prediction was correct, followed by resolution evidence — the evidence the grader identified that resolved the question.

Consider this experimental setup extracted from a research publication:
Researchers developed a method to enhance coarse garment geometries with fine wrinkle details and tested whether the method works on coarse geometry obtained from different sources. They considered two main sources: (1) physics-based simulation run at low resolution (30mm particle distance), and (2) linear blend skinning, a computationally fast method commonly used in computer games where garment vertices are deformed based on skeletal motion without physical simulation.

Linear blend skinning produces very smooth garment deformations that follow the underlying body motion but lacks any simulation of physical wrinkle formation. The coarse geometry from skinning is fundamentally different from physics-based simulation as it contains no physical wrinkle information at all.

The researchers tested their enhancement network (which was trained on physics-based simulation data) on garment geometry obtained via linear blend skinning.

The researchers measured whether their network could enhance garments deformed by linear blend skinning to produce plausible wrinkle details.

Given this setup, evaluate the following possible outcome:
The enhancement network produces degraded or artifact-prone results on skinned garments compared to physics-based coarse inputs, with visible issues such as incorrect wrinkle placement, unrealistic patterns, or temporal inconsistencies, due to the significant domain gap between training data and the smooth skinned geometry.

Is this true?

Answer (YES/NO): NO